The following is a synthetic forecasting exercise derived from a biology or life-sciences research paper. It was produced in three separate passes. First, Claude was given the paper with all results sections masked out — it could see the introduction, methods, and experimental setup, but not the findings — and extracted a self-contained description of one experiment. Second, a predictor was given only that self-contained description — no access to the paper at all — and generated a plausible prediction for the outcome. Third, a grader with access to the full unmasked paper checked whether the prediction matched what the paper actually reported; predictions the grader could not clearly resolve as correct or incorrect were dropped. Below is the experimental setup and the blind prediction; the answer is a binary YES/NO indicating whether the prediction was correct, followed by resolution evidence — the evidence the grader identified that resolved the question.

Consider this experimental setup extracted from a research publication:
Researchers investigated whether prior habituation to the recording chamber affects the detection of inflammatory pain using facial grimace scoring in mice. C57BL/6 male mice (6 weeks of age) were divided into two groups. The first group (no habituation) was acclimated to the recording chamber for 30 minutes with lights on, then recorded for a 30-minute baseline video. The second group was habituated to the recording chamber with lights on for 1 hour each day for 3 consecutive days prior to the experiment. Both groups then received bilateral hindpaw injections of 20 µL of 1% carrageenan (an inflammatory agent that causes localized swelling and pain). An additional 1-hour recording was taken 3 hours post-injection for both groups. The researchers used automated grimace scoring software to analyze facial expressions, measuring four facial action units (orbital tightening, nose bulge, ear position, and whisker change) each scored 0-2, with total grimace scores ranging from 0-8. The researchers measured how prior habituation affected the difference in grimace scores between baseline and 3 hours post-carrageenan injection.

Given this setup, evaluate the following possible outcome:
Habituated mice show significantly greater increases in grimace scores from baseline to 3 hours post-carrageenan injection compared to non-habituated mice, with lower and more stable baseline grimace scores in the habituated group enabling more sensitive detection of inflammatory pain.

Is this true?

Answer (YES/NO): NO